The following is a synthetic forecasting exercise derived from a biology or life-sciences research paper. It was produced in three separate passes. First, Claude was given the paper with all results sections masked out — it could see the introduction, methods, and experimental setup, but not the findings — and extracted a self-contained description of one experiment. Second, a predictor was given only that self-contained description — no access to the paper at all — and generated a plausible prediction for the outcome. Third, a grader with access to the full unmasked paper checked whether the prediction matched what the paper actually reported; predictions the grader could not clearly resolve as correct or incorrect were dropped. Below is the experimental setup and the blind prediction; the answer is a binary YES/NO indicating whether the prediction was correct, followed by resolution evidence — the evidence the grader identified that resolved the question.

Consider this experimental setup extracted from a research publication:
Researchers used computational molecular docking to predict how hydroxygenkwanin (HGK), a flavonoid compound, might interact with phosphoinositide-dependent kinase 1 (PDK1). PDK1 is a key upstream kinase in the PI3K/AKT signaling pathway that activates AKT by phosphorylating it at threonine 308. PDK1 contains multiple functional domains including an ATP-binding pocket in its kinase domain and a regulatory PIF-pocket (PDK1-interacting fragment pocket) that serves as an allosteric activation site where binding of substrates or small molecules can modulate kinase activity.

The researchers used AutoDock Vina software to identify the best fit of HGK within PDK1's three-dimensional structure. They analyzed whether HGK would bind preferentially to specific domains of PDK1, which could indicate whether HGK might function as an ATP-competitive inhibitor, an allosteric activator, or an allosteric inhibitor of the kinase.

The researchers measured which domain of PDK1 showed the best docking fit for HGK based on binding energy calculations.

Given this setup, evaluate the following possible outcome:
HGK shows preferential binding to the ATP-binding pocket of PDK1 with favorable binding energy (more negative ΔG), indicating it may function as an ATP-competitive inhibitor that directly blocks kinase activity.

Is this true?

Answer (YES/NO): NO